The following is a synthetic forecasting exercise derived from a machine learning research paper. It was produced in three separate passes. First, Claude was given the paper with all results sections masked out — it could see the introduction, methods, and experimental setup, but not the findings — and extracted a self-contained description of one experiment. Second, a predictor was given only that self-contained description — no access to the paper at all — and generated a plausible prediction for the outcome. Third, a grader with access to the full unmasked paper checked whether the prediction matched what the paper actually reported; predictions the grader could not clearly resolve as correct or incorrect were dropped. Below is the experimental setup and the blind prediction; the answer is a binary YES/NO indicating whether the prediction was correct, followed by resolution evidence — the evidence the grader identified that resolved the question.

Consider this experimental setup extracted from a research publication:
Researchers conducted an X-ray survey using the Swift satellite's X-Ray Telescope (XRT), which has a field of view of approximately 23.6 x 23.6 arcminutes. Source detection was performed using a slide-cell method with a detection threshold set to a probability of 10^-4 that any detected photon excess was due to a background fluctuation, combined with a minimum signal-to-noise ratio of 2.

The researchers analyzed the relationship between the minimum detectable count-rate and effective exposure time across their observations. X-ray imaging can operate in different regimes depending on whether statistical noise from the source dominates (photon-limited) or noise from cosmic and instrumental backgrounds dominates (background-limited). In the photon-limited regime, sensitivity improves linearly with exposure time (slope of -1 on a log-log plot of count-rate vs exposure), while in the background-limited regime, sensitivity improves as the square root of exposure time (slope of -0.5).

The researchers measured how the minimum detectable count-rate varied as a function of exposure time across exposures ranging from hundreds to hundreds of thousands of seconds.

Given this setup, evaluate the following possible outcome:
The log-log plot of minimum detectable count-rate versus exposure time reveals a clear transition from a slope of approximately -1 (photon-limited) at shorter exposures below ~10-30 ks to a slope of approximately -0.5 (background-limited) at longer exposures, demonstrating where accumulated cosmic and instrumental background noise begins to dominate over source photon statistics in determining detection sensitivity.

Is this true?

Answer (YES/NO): NO